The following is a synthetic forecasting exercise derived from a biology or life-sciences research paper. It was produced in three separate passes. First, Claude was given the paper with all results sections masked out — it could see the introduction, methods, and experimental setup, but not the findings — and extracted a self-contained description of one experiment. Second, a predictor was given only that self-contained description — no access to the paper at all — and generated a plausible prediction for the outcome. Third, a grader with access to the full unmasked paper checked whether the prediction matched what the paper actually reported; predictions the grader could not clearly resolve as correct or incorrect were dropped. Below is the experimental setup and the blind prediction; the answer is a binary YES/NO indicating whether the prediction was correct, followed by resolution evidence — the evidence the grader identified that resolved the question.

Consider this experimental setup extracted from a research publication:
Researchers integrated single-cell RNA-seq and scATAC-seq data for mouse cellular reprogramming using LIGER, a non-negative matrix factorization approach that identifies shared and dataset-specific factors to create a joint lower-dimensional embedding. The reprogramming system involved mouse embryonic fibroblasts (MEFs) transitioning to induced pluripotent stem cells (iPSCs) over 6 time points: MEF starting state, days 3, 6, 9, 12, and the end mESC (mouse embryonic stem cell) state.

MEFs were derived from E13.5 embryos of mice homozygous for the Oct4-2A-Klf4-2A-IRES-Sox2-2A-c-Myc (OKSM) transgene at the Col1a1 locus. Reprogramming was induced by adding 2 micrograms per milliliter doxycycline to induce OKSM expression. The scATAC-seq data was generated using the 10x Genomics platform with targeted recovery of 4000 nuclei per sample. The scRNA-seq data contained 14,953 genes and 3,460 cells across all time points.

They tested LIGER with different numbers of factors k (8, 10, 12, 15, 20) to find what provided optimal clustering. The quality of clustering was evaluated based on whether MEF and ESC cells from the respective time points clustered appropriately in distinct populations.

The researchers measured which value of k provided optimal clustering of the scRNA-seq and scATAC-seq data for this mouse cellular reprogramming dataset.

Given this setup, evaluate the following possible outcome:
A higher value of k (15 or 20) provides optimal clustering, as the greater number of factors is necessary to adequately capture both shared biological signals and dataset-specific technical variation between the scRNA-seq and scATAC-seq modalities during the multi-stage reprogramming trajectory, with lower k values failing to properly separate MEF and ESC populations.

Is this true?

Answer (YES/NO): NO